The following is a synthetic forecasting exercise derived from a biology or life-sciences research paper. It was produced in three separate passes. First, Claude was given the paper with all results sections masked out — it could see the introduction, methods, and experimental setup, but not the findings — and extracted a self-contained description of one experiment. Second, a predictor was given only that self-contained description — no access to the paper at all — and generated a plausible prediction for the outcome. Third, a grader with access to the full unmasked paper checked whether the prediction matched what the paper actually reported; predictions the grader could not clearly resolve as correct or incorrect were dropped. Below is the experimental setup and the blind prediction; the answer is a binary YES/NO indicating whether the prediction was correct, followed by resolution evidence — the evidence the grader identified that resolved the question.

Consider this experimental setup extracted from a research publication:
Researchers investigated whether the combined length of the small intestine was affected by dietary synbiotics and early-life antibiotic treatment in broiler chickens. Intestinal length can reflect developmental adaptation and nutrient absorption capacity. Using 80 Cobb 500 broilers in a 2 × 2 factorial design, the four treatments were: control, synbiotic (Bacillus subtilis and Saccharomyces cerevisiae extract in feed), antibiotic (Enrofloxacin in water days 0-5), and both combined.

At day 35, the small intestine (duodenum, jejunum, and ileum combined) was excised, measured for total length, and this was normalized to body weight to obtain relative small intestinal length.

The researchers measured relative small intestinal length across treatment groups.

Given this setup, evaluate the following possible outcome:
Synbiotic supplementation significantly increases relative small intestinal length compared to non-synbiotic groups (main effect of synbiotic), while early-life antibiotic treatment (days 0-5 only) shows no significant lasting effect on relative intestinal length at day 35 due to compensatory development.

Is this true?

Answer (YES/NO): NO